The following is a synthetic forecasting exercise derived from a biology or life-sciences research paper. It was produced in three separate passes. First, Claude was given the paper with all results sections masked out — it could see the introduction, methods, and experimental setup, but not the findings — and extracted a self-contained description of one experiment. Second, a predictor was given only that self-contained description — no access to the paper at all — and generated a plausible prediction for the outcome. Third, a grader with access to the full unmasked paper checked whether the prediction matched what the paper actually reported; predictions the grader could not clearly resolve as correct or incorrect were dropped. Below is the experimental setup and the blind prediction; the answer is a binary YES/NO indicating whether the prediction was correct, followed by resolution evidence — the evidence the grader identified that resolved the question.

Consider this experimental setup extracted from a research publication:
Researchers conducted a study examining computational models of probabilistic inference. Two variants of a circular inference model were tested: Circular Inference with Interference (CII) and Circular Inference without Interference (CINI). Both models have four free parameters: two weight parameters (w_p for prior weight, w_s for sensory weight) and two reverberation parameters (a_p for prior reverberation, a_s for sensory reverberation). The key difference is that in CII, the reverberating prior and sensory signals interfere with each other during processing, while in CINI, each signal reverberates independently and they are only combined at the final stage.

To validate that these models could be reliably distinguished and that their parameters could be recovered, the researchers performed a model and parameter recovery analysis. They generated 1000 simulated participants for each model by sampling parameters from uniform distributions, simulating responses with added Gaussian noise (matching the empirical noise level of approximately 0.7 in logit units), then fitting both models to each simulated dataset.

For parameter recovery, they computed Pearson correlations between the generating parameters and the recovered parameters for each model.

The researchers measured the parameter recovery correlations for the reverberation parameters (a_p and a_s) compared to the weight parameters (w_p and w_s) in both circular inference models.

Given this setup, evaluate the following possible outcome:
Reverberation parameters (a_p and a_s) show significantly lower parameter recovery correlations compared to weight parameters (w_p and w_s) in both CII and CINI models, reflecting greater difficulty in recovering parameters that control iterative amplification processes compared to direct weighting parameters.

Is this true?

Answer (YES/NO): YES